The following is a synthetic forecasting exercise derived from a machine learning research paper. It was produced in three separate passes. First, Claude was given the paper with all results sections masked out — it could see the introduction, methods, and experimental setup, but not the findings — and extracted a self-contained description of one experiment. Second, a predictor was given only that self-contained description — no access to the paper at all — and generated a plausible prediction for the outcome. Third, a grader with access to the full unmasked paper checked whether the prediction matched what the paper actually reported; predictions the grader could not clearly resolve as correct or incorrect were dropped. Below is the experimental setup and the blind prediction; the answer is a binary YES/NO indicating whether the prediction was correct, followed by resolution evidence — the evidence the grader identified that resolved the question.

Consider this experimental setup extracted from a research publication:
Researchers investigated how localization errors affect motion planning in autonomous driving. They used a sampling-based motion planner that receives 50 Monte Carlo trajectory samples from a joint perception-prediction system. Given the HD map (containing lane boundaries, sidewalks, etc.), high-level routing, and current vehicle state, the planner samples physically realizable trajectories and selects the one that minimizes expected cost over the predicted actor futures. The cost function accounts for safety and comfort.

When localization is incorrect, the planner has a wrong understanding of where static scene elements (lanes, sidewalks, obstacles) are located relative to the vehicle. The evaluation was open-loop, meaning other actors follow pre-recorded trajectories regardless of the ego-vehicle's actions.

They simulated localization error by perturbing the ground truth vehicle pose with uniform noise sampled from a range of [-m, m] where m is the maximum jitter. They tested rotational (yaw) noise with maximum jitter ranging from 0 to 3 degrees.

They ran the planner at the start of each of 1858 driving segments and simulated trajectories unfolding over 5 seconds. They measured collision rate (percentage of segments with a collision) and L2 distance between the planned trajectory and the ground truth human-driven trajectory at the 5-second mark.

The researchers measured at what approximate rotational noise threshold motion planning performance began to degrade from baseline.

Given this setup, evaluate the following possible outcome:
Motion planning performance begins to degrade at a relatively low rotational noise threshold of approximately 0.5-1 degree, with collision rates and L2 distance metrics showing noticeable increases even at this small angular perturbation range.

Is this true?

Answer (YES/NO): YES